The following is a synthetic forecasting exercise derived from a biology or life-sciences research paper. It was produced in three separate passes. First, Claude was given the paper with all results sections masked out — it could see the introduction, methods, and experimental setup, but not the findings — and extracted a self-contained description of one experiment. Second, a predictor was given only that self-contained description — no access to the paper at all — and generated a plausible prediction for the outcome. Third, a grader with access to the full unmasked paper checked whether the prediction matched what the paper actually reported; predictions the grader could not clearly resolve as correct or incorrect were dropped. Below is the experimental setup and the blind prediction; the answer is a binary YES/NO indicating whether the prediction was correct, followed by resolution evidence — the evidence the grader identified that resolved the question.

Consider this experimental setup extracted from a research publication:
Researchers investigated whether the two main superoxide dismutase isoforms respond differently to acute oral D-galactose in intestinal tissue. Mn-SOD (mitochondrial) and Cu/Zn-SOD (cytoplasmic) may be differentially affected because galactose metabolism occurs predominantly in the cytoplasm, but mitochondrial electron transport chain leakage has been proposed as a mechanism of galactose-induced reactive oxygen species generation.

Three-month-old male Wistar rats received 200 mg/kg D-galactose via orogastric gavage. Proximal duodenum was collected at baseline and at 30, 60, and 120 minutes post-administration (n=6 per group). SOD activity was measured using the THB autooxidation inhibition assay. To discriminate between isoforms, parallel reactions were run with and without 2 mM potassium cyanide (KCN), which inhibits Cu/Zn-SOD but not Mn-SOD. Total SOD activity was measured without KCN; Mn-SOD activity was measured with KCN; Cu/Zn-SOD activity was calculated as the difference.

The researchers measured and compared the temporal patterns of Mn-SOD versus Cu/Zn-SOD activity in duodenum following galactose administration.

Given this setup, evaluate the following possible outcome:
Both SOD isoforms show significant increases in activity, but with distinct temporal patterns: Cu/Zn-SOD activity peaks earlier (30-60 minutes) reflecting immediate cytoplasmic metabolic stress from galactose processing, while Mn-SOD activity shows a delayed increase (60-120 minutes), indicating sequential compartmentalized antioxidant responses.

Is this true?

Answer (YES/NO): NO